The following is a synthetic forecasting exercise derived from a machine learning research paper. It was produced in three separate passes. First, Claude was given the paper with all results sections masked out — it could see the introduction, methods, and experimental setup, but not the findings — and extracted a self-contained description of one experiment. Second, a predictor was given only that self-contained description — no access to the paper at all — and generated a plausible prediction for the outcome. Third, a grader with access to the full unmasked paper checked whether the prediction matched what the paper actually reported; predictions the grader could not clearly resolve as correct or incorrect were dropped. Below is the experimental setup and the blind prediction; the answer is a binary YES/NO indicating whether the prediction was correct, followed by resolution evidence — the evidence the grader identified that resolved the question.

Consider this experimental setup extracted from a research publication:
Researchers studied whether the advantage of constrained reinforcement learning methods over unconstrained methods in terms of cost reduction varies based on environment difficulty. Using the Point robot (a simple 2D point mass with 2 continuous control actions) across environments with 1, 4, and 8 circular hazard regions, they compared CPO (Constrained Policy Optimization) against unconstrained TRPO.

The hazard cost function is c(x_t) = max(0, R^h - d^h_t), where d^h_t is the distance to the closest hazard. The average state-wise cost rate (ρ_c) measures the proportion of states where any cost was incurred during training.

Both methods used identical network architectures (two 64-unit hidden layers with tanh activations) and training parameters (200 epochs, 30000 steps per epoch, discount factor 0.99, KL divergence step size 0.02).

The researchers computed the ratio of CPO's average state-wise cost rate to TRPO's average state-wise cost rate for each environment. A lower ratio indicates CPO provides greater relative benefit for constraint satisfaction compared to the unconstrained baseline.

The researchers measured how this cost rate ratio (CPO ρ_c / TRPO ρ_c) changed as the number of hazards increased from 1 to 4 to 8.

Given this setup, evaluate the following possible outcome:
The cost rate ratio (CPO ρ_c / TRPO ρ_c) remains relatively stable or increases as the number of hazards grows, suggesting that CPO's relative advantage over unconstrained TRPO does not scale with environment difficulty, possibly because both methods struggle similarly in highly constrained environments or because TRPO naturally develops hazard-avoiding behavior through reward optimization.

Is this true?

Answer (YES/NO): YES